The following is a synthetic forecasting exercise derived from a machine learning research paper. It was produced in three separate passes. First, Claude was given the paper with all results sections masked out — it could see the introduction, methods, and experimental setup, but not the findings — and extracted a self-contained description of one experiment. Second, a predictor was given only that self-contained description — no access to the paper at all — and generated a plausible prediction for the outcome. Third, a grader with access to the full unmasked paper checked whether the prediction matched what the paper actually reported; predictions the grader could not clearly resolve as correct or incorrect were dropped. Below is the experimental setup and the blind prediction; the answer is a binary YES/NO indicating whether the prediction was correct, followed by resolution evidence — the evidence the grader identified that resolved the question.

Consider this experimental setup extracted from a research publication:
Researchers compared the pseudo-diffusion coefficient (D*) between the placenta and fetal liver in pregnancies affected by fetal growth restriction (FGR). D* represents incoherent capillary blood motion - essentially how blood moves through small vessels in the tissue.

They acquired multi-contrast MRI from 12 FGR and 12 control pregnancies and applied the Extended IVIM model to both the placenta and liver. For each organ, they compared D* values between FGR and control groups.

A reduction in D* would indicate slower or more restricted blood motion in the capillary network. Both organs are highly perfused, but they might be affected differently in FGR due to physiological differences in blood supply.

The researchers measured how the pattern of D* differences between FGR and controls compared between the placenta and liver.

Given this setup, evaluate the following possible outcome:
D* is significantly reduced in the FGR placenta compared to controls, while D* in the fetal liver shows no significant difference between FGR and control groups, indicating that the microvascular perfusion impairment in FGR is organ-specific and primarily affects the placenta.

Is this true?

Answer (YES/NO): NO